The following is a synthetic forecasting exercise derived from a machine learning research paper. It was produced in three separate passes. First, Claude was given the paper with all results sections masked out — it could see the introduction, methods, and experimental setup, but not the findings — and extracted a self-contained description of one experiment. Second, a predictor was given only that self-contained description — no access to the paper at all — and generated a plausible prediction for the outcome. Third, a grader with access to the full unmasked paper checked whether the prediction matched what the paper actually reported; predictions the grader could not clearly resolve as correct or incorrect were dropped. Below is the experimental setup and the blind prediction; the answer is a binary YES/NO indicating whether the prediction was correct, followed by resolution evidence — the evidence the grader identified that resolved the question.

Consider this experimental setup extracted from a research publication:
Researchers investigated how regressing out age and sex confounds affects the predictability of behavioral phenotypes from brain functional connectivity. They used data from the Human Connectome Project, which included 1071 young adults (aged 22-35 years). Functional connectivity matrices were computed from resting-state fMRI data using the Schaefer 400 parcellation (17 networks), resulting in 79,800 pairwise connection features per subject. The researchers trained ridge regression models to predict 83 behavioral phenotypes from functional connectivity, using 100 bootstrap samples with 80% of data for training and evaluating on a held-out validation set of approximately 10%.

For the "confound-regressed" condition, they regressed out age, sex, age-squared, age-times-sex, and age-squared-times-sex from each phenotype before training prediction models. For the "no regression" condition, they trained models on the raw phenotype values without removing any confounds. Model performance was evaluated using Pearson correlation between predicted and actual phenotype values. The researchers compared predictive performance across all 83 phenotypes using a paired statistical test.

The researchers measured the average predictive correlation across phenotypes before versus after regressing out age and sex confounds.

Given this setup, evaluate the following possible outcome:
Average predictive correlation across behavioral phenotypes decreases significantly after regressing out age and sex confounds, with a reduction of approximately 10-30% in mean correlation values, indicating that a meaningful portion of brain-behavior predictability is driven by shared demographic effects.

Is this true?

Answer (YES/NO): NO